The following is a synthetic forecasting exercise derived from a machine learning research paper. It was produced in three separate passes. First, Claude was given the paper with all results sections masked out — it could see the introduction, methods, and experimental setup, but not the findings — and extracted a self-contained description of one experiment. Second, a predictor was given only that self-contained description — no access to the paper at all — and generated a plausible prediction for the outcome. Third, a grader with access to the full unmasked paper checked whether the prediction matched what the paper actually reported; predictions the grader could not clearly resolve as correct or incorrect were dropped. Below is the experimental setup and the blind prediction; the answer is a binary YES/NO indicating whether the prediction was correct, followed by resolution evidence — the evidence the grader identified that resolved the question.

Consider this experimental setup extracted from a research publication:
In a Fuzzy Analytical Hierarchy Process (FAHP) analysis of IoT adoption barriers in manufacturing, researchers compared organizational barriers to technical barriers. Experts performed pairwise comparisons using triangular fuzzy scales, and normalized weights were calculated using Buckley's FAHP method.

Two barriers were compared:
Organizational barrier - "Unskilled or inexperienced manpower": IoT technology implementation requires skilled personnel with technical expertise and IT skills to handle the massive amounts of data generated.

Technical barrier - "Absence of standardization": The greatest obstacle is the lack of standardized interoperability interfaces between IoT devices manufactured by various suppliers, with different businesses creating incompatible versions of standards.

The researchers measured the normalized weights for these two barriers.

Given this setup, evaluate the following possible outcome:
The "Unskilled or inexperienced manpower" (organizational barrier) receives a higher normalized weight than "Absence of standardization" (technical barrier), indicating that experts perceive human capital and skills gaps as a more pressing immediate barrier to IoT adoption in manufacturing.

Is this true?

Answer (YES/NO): YES